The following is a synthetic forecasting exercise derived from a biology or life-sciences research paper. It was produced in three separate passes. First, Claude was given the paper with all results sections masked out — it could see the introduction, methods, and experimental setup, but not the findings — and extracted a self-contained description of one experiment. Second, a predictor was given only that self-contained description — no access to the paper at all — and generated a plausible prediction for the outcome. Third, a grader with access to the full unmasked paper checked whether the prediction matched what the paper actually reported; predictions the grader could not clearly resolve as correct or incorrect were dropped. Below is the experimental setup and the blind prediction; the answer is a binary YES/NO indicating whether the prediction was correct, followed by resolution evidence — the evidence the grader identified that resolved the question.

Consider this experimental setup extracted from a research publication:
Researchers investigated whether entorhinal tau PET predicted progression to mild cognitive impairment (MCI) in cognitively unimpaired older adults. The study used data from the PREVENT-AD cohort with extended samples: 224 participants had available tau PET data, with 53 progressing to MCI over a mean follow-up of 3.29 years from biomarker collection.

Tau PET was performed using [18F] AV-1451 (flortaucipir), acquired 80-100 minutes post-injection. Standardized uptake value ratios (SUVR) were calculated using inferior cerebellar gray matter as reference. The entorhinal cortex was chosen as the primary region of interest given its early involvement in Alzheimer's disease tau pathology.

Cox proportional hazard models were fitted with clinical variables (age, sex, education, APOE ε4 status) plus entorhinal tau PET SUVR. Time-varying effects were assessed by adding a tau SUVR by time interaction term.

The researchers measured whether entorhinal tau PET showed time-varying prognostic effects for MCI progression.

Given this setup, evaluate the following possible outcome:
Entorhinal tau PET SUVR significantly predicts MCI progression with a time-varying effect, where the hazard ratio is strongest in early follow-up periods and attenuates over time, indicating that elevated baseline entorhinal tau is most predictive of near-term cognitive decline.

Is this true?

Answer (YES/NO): NO